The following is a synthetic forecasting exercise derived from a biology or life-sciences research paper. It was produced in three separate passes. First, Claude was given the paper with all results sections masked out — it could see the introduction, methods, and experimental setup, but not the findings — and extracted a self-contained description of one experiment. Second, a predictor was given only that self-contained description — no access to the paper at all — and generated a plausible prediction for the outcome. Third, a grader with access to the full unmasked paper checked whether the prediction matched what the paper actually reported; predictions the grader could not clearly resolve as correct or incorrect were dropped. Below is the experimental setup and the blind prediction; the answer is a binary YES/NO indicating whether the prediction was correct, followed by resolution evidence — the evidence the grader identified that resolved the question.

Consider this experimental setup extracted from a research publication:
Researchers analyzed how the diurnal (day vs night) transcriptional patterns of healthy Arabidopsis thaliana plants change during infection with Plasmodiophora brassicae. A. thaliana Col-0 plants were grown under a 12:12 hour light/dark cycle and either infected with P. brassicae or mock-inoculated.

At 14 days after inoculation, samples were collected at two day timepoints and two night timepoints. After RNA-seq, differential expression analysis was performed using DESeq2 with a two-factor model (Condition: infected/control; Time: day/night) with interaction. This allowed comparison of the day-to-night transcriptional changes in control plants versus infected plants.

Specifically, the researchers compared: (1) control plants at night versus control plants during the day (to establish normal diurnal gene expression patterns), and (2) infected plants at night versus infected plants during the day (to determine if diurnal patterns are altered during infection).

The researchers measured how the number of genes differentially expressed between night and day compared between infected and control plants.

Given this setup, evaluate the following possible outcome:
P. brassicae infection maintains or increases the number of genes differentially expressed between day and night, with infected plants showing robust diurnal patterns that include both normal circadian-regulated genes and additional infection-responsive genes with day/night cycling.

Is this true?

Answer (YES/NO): NO